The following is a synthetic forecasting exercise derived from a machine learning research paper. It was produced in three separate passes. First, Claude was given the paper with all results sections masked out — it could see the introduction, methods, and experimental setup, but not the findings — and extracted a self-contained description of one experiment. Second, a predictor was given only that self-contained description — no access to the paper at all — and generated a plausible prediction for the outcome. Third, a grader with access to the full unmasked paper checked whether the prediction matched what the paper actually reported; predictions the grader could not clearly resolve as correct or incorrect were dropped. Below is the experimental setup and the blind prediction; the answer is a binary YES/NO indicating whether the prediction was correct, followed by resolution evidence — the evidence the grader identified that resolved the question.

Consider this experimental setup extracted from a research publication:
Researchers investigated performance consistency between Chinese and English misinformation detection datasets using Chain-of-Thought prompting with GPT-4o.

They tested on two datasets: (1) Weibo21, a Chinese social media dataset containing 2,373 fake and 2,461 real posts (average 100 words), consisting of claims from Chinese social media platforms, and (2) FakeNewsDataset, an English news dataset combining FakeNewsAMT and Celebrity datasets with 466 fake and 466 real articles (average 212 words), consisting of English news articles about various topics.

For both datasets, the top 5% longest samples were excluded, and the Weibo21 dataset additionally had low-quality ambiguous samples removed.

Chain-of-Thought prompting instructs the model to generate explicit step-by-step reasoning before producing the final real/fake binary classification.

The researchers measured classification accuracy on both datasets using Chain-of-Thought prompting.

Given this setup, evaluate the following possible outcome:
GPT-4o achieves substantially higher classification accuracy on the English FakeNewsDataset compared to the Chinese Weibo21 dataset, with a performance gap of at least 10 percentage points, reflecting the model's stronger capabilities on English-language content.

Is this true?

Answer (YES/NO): NO